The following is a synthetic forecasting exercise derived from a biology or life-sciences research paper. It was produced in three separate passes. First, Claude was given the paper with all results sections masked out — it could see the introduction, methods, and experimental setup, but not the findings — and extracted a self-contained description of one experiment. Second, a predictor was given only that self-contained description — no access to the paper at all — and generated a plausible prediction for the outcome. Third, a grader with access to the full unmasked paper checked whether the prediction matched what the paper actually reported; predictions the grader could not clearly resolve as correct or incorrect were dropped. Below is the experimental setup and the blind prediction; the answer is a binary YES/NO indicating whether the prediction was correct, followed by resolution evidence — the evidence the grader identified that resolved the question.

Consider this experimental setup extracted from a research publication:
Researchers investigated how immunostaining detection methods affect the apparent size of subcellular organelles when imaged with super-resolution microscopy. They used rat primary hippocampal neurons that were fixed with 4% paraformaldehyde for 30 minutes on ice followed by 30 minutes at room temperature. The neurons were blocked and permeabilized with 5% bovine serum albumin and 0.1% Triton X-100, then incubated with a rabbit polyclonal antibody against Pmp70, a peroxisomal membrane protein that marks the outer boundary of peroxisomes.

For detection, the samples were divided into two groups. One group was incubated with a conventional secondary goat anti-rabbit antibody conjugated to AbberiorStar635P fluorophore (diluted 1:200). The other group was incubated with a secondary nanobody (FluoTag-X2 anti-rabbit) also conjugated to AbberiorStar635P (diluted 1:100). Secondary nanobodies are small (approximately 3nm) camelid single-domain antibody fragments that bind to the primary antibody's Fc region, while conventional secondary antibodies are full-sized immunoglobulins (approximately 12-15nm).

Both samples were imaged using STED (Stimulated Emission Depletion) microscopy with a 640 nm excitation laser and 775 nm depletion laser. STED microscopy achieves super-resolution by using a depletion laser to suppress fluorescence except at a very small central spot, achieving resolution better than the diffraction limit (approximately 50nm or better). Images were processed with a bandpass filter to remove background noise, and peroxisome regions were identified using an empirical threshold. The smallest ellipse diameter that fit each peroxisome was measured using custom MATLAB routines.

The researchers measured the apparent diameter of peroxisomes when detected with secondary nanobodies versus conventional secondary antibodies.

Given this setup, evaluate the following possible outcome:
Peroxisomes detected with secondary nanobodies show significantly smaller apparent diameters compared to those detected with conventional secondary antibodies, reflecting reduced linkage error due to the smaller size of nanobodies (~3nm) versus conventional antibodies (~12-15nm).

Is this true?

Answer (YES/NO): YES